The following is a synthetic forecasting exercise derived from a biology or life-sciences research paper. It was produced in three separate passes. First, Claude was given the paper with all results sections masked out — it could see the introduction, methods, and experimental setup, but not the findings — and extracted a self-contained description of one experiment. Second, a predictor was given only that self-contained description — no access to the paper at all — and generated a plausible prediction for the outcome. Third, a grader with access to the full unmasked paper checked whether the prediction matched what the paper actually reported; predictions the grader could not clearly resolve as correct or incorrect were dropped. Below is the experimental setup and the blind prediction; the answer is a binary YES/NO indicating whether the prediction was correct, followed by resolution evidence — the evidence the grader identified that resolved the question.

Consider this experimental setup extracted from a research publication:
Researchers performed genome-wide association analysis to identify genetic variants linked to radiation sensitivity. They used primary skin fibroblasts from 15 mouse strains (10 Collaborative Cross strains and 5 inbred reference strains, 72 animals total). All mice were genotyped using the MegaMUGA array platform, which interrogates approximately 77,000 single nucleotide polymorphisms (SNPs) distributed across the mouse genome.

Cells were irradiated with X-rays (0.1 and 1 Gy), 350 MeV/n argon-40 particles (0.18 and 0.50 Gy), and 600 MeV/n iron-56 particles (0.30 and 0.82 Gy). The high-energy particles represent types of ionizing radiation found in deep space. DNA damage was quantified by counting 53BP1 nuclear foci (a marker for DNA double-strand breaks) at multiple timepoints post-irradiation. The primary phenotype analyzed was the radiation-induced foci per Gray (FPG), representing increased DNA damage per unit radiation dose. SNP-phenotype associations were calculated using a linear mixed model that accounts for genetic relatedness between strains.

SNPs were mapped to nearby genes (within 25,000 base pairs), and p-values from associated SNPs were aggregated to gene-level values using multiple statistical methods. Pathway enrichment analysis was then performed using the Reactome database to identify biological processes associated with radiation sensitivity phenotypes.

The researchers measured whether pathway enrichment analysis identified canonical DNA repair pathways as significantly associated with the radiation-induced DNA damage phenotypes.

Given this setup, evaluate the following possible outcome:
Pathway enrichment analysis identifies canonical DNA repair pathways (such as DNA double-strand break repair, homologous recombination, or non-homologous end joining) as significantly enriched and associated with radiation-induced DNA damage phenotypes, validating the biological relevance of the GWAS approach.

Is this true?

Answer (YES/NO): NO